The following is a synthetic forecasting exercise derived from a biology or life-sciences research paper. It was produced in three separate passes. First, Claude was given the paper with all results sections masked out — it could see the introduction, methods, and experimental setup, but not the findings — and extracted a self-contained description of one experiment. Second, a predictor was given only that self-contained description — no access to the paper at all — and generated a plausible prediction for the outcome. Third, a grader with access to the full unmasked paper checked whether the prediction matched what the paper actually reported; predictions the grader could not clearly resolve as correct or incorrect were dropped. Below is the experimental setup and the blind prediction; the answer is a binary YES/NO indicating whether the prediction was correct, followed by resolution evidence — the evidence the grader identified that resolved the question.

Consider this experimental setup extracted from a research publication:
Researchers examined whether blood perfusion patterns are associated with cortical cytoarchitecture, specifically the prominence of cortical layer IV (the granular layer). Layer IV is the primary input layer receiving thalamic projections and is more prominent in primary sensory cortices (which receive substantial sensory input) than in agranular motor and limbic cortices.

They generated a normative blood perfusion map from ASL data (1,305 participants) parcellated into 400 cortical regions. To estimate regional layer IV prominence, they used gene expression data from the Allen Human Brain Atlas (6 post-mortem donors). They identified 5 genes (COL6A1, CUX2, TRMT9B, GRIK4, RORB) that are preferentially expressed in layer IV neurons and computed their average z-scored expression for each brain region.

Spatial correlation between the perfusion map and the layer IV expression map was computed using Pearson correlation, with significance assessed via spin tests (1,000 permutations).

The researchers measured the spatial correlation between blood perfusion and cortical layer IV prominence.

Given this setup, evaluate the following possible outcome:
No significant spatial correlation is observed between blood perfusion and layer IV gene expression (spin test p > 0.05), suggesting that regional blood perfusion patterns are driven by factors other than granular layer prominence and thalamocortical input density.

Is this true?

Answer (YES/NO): NO